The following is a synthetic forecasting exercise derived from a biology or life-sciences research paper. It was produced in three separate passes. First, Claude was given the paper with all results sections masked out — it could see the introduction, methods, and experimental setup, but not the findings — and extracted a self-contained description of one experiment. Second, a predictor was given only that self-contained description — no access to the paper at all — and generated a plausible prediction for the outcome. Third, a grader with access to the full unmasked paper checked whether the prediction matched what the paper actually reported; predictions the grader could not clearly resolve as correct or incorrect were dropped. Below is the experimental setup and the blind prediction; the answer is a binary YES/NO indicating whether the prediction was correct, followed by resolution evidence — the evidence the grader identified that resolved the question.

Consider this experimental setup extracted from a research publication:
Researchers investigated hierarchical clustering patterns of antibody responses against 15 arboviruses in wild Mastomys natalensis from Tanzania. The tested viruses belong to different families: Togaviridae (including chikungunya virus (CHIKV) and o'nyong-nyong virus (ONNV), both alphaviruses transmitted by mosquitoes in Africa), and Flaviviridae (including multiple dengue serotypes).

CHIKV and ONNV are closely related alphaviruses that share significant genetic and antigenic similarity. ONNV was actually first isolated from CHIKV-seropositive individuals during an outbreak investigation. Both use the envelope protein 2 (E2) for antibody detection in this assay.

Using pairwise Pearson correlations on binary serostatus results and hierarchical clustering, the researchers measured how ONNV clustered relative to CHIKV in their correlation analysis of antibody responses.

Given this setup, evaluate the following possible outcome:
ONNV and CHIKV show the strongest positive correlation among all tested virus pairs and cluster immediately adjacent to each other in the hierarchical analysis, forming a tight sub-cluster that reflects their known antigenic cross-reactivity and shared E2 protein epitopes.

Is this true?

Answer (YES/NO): NO